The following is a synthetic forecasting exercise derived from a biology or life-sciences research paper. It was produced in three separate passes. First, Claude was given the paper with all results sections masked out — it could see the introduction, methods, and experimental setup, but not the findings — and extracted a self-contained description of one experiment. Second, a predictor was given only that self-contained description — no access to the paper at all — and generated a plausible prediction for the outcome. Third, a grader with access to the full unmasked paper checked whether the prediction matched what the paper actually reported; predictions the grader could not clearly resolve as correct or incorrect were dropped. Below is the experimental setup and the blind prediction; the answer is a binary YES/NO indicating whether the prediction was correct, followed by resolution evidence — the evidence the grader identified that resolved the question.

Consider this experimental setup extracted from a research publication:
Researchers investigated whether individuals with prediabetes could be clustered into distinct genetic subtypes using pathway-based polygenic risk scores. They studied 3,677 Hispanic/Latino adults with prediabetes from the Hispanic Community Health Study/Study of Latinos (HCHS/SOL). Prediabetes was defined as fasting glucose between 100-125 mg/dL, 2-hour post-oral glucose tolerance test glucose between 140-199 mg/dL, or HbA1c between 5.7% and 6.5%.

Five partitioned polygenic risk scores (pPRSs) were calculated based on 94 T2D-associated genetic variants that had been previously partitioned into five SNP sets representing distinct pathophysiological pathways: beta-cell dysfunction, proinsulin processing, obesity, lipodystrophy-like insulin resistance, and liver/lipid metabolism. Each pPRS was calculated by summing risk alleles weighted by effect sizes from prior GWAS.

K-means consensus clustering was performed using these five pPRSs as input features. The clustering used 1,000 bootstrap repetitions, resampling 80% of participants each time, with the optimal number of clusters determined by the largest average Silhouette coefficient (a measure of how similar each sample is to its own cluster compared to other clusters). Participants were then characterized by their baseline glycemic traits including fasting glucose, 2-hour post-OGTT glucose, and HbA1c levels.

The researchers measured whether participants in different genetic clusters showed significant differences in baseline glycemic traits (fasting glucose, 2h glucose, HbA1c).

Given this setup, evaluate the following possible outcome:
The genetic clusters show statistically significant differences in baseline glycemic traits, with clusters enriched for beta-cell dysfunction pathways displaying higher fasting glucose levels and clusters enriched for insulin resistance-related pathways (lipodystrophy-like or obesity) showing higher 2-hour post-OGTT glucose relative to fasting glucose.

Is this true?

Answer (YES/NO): NO